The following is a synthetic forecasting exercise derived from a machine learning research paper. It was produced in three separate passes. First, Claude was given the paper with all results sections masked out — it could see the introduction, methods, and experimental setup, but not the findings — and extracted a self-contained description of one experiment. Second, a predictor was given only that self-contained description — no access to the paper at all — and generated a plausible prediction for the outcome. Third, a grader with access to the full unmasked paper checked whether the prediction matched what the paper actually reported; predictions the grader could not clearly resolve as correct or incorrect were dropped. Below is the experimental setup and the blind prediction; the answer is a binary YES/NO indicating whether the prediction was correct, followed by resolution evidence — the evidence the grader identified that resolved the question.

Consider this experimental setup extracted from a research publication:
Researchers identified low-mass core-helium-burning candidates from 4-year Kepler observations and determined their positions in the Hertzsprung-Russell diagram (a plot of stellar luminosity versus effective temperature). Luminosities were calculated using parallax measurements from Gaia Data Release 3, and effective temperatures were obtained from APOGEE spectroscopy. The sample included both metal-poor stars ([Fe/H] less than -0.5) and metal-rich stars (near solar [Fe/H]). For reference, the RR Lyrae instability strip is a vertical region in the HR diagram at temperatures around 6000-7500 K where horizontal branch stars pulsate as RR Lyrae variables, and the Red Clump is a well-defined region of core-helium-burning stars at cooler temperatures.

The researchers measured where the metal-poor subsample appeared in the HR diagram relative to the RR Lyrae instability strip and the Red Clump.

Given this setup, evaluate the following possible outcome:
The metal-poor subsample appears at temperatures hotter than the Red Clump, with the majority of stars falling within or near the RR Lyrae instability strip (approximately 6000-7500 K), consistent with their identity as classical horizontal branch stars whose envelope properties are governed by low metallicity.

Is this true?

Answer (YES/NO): NO